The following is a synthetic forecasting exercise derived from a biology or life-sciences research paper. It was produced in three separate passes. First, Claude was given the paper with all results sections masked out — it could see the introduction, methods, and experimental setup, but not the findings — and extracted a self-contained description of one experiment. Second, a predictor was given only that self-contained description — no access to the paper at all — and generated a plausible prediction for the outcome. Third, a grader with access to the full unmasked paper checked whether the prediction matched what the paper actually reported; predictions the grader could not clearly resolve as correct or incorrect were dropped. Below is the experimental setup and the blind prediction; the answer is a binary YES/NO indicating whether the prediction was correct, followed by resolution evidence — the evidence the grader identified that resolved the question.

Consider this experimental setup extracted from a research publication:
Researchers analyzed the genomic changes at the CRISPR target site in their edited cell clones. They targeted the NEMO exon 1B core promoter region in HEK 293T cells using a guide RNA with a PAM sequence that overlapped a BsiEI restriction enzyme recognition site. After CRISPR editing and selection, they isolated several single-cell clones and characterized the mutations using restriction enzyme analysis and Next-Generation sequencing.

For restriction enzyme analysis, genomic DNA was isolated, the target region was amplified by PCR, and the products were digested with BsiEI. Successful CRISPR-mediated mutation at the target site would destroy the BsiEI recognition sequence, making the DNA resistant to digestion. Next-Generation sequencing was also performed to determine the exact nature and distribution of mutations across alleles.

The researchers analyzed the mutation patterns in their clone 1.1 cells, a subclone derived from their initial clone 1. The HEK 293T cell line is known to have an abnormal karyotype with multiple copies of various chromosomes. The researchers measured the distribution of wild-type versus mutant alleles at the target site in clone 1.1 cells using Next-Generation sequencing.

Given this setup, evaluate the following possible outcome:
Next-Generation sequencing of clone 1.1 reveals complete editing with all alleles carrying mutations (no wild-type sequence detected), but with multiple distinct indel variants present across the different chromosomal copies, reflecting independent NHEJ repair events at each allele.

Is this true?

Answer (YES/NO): NO